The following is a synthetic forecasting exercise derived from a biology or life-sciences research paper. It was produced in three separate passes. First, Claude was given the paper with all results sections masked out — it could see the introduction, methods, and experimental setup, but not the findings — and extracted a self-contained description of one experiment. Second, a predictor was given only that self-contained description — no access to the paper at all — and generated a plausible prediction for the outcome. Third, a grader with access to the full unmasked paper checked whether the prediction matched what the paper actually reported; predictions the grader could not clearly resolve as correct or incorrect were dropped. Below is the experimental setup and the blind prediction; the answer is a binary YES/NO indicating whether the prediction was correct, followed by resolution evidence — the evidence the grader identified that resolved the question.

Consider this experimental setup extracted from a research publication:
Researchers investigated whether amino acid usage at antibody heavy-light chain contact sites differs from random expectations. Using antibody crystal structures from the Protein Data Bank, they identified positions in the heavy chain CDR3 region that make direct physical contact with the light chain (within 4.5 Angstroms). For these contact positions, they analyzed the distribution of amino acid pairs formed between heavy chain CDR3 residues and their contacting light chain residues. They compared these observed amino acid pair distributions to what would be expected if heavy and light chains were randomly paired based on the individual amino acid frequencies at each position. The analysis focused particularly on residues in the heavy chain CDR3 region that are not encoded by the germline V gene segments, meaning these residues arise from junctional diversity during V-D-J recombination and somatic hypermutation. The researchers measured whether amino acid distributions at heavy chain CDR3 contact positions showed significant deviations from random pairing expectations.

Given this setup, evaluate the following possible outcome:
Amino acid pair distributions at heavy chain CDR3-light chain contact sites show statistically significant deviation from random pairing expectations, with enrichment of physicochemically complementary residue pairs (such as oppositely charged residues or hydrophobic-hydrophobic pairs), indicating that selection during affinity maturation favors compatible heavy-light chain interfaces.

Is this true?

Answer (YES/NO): NO